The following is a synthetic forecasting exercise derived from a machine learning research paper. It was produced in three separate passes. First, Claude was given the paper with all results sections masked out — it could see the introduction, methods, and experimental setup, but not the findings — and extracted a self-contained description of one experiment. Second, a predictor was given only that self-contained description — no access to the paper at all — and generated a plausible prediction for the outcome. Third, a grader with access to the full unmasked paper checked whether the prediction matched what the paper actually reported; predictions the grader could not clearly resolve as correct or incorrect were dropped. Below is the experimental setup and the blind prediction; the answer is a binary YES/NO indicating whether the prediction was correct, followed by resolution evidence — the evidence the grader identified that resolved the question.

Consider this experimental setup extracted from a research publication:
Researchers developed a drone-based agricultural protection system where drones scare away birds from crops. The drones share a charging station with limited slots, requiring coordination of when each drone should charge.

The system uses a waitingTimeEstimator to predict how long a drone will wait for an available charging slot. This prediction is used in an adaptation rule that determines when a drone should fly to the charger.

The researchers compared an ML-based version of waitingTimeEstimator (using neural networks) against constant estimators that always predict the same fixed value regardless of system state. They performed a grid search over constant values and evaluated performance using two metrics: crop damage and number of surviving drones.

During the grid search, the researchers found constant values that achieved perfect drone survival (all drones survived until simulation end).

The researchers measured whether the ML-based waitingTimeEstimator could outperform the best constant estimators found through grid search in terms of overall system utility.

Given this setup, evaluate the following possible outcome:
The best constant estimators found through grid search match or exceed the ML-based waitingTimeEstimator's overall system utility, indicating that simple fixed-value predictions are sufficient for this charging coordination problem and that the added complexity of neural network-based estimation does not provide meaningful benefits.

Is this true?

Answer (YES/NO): YES